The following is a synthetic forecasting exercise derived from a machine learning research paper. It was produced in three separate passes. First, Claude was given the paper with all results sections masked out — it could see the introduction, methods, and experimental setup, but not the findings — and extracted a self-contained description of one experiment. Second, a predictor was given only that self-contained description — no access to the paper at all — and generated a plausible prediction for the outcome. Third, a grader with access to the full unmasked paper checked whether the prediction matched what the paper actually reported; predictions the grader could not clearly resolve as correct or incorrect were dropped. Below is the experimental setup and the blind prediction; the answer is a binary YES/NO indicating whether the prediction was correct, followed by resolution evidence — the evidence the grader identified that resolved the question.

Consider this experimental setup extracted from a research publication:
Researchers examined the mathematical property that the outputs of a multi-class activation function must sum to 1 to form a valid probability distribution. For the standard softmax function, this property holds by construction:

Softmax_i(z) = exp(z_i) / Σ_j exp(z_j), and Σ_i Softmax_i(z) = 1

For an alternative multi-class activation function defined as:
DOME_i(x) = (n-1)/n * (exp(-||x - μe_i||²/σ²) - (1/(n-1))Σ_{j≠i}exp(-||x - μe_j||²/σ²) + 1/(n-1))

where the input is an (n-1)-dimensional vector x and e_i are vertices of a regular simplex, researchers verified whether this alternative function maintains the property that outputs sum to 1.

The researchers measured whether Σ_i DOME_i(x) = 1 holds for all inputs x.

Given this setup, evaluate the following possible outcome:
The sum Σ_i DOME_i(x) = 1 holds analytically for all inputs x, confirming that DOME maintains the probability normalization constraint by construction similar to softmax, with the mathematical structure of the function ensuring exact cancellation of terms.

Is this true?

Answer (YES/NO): YES